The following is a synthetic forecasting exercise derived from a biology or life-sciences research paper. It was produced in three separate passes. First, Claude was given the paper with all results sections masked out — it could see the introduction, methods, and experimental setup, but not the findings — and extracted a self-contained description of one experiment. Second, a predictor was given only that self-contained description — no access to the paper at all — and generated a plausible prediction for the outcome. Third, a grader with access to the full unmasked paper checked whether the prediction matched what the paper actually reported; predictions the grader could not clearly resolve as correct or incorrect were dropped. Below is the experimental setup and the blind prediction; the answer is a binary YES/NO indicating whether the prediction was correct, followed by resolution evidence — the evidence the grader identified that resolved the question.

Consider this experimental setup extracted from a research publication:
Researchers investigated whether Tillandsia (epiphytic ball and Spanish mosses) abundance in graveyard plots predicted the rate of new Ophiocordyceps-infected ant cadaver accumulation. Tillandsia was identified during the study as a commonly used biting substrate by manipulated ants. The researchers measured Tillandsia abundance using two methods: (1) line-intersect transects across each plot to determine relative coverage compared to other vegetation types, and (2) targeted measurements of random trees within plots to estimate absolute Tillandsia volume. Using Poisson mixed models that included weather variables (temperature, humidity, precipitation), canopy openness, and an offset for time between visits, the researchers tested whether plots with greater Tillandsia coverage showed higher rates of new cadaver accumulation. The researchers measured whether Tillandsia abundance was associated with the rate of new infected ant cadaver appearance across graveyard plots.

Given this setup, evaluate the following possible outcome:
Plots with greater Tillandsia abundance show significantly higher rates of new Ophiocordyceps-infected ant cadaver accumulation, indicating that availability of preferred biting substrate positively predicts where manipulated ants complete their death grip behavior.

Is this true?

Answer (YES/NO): NO